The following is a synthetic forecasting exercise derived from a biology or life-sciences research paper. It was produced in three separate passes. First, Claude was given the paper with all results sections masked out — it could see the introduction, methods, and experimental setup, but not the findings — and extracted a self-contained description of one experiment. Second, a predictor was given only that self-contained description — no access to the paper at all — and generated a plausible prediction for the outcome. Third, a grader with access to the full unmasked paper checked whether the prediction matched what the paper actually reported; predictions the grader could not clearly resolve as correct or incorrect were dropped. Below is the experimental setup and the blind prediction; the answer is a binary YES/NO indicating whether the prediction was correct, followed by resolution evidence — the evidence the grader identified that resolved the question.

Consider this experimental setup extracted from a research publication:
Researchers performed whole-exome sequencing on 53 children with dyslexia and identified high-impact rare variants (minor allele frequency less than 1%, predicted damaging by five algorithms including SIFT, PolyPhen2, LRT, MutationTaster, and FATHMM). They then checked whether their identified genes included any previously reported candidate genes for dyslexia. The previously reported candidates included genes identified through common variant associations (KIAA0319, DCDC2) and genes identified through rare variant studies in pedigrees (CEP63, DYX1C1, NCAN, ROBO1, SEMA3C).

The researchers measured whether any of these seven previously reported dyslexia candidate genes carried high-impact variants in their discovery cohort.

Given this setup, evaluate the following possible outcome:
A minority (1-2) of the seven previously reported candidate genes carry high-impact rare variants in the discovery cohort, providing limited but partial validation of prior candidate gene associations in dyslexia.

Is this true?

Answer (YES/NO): NO